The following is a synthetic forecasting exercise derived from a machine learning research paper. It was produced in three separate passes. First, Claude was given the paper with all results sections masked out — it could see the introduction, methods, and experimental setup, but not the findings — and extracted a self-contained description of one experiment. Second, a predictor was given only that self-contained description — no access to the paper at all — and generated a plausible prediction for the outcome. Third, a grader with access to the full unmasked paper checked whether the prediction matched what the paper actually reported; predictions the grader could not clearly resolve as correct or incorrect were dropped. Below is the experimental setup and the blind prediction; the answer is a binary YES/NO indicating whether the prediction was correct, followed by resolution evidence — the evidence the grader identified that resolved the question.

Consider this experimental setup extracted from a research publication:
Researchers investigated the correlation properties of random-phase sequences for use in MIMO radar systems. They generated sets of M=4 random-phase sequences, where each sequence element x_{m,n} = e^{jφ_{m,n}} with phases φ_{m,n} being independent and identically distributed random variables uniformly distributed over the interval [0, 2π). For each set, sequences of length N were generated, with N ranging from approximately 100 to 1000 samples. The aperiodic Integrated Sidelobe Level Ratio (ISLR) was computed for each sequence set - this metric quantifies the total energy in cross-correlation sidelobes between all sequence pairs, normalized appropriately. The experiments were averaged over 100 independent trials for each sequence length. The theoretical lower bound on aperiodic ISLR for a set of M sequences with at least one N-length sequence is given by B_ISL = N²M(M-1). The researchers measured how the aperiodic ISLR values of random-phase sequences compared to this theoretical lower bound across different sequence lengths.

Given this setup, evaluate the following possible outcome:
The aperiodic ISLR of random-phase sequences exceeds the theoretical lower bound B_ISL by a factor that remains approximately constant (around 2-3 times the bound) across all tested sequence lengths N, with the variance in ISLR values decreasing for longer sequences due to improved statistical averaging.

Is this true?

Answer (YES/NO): NO